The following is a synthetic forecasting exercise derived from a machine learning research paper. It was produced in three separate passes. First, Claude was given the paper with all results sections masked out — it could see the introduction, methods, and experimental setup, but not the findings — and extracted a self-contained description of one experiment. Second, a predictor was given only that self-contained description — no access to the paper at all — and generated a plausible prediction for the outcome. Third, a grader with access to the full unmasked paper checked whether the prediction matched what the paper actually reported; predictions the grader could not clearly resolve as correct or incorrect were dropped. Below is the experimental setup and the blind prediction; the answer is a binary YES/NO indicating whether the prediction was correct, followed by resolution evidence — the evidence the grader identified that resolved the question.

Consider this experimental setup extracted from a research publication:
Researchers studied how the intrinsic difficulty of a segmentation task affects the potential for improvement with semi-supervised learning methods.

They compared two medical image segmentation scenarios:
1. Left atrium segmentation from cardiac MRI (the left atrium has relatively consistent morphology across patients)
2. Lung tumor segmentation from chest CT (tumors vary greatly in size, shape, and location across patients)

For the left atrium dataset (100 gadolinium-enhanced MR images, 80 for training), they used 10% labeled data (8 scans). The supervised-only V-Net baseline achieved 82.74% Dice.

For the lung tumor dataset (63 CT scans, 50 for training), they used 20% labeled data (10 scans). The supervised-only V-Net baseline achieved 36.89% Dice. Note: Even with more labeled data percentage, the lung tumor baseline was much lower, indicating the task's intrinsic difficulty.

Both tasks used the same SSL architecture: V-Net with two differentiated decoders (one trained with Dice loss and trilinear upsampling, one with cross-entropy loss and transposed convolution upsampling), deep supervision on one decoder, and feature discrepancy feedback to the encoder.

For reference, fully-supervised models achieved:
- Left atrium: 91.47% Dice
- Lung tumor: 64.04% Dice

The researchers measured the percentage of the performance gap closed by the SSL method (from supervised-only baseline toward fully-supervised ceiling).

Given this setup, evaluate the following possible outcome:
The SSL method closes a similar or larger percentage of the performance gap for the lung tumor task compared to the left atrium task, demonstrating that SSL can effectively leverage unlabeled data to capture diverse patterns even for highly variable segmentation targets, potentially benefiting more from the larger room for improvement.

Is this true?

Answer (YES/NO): NO